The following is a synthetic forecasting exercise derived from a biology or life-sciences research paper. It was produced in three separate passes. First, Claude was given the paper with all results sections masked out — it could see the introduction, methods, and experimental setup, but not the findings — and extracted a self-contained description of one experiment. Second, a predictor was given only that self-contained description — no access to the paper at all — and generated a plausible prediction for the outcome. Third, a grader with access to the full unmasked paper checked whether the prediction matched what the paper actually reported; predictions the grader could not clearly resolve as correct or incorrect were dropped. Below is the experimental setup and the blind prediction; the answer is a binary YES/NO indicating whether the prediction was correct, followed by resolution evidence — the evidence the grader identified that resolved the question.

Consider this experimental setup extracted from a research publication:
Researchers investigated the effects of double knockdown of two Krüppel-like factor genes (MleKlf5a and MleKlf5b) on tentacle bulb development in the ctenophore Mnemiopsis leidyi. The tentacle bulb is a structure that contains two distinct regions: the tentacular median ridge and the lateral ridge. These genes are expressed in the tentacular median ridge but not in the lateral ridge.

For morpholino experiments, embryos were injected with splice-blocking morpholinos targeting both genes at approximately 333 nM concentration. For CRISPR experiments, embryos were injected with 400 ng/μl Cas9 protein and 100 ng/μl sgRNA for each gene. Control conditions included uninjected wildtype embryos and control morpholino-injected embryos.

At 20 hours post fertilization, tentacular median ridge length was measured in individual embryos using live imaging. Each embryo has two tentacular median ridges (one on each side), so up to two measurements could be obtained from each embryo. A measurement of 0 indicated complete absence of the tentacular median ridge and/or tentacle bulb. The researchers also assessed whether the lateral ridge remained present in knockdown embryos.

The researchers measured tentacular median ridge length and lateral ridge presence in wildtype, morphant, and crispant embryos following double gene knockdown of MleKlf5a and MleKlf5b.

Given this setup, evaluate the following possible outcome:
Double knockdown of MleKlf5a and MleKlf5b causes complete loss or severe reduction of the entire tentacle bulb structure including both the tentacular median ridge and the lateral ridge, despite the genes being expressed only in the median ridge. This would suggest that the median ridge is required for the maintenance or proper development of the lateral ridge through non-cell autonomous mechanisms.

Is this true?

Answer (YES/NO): NO